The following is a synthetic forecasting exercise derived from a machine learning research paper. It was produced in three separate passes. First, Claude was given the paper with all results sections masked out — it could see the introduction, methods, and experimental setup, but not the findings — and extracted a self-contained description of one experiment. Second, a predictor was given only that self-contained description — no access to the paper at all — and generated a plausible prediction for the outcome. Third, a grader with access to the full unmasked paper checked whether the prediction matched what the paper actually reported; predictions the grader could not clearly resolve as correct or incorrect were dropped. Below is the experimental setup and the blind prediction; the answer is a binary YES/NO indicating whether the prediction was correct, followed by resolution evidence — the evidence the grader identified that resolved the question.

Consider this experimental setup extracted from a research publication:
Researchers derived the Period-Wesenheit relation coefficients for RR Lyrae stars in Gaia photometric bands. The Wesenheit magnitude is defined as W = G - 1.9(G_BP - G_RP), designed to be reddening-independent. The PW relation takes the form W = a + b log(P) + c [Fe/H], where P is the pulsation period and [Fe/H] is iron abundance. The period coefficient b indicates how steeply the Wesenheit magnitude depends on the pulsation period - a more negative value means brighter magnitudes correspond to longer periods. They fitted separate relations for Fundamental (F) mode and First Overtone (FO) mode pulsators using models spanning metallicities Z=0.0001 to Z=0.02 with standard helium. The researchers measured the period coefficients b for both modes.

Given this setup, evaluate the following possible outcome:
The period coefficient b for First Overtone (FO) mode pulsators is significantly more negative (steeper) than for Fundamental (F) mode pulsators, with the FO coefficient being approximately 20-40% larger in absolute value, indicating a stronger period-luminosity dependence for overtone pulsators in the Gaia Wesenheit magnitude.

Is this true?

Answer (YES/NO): NO